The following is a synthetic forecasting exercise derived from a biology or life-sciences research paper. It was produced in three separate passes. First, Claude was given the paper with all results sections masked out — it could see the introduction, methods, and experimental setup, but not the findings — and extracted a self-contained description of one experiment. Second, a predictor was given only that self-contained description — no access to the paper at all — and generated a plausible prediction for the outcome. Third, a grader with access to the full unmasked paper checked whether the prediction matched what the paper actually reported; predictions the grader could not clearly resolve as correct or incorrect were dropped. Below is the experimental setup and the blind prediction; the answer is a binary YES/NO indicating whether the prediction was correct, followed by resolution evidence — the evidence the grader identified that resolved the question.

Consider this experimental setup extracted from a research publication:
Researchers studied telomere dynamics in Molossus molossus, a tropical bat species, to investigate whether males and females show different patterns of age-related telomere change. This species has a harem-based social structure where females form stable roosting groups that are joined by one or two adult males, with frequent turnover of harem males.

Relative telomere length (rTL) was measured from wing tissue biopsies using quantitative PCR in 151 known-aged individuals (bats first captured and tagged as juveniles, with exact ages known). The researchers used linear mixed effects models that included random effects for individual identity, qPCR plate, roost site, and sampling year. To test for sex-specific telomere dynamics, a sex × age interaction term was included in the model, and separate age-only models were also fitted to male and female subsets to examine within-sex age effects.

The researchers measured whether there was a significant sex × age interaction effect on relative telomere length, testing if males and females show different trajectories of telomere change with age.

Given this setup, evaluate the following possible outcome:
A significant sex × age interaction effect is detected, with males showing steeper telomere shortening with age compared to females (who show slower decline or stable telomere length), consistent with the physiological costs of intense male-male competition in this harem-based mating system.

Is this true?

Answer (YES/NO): NO